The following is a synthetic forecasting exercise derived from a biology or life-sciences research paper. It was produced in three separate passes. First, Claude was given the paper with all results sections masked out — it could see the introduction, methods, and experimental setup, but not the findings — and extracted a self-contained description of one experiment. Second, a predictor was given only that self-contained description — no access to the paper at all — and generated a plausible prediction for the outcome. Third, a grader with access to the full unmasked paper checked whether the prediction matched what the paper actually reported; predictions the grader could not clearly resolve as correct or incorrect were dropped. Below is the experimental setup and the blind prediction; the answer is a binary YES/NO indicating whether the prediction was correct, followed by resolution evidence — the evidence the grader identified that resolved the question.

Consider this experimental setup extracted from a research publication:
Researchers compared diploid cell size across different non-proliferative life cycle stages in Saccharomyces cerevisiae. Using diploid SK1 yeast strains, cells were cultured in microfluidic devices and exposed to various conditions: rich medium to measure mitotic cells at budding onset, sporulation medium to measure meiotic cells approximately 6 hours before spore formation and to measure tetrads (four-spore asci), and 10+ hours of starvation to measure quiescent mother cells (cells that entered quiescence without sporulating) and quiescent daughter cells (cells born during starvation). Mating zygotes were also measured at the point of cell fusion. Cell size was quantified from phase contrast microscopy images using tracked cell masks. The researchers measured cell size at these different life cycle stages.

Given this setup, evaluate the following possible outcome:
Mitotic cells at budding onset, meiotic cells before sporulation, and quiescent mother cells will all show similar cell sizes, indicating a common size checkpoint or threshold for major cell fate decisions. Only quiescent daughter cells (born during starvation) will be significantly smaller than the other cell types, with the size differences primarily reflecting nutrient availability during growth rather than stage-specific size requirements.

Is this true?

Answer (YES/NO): NO